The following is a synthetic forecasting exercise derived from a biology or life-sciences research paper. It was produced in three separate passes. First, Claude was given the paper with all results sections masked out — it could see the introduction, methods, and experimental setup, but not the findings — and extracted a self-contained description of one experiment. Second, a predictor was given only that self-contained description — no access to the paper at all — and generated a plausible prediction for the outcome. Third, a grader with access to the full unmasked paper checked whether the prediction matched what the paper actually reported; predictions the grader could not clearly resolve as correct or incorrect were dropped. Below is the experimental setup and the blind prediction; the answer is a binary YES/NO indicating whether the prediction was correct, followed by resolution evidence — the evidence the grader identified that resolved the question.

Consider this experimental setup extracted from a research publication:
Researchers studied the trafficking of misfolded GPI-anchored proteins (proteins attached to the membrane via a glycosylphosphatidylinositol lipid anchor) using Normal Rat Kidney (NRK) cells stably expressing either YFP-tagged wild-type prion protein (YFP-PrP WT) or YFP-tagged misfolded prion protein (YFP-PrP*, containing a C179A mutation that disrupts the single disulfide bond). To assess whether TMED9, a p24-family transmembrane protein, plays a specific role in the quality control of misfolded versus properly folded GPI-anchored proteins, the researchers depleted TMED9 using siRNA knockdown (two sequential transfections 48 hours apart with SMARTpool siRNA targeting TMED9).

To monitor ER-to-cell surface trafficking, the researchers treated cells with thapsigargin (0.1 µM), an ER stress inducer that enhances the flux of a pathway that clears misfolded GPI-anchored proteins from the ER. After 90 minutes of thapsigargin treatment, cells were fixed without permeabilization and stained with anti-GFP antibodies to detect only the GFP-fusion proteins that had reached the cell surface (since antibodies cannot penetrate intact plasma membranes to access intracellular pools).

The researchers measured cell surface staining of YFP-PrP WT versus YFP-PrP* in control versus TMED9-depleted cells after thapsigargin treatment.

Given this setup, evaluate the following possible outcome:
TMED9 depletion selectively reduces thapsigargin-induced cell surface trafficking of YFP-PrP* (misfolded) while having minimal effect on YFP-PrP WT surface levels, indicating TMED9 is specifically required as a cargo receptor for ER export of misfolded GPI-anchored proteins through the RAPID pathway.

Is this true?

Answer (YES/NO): YES